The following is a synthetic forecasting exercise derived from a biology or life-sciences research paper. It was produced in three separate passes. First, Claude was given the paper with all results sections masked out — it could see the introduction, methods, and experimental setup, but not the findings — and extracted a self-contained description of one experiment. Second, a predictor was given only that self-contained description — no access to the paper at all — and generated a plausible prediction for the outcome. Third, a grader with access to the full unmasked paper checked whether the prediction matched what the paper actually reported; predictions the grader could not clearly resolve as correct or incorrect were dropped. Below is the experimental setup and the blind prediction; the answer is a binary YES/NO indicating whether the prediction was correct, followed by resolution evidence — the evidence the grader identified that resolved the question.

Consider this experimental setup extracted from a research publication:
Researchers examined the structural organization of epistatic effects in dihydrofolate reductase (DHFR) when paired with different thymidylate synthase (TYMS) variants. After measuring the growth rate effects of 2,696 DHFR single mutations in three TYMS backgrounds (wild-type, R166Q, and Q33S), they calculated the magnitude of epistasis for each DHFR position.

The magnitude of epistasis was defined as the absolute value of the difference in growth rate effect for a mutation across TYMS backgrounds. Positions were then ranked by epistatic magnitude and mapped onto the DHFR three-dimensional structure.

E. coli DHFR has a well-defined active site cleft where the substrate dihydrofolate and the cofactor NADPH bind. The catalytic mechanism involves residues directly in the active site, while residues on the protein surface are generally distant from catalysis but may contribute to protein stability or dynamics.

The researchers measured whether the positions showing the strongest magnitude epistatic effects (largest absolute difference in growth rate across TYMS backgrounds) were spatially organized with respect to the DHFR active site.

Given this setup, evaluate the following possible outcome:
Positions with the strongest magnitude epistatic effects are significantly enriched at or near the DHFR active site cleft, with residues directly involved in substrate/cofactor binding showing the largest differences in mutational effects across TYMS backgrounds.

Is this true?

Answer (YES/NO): YES